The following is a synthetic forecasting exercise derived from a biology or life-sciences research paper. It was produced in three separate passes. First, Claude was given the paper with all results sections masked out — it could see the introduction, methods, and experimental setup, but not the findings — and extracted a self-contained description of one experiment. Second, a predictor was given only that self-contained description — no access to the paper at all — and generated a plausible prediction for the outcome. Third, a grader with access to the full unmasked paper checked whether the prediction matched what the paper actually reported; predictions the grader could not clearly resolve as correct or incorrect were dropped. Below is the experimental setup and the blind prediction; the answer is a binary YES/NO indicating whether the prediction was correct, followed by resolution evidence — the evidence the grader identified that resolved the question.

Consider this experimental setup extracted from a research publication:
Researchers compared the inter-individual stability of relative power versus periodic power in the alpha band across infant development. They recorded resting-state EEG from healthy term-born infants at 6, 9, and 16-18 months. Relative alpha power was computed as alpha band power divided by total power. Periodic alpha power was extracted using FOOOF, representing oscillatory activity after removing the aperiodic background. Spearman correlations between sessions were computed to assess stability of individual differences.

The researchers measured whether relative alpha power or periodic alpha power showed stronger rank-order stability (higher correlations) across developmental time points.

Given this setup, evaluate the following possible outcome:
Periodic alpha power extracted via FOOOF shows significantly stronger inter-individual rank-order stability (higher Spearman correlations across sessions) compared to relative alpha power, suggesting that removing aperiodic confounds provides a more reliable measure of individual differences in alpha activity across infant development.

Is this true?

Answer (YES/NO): NO